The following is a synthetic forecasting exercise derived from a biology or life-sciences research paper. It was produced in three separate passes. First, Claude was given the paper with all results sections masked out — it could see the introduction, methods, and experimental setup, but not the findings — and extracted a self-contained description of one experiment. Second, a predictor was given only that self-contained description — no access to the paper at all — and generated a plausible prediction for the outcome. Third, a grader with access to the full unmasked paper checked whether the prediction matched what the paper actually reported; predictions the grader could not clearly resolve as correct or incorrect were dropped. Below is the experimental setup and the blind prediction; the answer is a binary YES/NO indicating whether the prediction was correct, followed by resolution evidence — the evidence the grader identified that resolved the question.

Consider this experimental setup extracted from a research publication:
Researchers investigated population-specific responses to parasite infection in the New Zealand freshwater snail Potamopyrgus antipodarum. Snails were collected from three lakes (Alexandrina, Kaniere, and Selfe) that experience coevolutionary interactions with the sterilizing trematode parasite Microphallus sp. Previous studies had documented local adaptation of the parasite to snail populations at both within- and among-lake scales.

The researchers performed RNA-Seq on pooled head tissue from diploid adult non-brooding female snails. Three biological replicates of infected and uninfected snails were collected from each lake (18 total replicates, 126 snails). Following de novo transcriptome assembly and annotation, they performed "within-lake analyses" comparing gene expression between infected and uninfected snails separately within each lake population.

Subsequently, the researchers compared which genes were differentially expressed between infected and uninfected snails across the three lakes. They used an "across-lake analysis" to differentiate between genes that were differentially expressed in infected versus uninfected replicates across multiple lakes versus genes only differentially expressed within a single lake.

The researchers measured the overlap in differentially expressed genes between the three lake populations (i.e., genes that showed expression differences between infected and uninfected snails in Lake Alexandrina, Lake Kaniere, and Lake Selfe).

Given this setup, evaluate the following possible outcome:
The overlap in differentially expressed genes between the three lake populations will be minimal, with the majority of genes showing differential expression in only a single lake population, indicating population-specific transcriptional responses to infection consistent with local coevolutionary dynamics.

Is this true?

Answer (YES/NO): YES